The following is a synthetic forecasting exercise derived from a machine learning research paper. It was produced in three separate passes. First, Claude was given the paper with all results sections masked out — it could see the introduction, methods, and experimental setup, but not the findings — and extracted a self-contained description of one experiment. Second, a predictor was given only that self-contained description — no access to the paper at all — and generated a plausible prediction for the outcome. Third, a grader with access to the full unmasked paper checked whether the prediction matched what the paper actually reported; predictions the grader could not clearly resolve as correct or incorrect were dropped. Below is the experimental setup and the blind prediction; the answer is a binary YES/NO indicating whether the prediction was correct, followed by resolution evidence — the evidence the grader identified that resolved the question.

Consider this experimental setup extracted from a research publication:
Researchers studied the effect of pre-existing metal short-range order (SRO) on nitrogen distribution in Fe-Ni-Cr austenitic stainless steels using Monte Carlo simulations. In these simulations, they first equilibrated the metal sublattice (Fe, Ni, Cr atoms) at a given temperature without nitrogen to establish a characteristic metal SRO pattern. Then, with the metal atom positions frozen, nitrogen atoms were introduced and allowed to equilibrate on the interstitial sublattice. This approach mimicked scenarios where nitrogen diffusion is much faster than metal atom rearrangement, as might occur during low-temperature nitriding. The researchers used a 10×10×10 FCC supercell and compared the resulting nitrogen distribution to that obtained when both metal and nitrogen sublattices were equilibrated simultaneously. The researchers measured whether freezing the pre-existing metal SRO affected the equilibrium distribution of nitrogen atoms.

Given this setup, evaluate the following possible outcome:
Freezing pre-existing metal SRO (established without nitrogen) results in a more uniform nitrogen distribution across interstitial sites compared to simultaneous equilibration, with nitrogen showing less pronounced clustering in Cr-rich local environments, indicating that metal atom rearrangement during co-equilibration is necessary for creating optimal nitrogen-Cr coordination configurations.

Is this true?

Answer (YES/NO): NO